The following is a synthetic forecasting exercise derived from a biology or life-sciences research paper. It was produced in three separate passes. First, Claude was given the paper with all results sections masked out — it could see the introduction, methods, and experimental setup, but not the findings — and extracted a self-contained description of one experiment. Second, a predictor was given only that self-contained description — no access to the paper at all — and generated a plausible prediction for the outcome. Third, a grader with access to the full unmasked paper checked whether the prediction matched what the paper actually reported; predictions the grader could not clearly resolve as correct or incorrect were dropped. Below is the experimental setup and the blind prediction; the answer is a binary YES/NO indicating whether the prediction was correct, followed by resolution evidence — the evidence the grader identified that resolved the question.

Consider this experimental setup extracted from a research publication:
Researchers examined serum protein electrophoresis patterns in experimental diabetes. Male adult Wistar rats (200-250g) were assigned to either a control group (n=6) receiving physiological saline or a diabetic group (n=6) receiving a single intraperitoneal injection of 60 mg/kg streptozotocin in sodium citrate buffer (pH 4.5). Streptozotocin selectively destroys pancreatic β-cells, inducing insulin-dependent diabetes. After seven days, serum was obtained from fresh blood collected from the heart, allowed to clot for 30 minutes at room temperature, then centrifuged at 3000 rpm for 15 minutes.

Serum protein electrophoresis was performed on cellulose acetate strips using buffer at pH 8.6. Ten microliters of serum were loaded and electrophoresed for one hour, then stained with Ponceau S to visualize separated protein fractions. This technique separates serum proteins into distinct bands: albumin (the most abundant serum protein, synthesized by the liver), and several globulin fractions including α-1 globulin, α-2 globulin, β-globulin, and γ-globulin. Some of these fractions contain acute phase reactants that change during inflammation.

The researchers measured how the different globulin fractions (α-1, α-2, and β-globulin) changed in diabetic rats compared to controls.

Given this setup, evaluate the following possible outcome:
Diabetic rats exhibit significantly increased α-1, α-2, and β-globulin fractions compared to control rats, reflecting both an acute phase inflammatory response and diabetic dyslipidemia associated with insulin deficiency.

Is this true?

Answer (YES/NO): NO